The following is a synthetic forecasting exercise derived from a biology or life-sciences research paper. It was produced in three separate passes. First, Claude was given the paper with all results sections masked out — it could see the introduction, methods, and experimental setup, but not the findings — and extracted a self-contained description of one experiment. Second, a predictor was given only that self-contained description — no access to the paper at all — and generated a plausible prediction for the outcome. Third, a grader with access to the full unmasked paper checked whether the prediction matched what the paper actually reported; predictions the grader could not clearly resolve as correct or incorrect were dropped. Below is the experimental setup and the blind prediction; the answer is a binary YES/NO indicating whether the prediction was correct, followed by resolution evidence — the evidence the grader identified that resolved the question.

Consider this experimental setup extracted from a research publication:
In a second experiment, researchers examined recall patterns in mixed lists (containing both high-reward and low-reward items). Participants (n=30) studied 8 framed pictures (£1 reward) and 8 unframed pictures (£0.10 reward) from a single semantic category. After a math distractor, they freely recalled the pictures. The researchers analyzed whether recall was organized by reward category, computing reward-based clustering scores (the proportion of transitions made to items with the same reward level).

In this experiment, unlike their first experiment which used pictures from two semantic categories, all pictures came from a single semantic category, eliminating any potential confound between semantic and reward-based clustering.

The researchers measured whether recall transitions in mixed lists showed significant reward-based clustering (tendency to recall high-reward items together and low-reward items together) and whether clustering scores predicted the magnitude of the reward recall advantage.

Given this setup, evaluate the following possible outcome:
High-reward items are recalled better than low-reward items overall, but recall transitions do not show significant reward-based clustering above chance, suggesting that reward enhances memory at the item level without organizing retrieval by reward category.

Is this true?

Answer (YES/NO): NO